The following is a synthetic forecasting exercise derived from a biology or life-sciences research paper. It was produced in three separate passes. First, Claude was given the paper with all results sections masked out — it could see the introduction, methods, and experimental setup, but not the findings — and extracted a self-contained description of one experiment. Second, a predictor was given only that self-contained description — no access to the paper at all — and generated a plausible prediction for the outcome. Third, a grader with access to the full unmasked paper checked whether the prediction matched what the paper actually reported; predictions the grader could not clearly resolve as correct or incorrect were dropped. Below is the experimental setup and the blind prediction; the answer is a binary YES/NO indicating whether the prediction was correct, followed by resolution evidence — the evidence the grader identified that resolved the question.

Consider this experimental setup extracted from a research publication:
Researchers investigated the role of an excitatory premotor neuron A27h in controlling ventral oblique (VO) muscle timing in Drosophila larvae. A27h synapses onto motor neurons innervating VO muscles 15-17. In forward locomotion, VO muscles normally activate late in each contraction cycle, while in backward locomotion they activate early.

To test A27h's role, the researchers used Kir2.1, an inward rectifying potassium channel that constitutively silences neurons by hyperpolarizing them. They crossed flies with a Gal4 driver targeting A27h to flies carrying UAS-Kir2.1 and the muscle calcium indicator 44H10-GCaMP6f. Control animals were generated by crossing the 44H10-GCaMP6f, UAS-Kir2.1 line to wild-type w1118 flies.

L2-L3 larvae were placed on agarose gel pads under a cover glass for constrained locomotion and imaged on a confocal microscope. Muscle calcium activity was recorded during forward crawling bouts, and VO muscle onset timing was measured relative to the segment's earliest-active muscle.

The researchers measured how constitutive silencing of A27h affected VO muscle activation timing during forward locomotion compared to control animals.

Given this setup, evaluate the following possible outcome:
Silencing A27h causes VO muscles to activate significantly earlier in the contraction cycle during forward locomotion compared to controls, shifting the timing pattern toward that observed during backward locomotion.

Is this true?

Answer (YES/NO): YES